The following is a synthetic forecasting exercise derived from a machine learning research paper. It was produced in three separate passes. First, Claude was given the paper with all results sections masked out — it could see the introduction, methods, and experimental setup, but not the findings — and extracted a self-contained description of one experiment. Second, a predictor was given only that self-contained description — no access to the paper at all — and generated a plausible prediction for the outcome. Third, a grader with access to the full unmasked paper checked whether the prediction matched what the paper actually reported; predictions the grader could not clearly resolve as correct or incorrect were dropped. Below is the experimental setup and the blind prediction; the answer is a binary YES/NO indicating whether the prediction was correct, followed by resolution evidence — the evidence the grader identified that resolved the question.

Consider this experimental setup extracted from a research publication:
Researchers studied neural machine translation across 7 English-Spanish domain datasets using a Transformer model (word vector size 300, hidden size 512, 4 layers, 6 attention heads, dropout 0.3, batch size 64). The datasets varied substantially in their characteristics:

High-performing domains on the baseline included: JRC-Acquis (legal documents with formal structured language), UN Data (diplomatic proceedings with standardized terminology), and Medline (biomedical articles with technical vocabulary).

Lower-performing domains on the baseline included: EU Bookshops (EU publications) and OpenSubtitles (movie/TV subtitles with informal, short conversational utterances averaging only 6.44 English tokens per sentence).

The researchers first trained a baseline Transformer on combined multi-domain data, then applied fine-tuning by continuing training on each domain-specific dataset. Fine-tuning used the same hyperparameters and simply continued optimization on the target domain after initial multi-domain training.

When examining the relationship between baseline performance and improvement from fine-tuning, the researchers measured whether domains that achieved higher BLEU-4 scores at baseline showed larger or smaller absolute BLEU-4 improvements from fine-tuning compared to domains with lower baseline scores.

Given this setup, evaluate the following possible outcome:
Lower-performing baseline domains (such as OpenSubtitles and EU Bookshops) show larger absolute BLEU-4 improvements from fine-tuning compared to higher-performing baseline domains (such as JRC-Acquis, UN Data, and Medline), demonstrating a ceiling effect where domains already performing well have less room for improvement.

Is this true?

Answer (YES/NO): NO